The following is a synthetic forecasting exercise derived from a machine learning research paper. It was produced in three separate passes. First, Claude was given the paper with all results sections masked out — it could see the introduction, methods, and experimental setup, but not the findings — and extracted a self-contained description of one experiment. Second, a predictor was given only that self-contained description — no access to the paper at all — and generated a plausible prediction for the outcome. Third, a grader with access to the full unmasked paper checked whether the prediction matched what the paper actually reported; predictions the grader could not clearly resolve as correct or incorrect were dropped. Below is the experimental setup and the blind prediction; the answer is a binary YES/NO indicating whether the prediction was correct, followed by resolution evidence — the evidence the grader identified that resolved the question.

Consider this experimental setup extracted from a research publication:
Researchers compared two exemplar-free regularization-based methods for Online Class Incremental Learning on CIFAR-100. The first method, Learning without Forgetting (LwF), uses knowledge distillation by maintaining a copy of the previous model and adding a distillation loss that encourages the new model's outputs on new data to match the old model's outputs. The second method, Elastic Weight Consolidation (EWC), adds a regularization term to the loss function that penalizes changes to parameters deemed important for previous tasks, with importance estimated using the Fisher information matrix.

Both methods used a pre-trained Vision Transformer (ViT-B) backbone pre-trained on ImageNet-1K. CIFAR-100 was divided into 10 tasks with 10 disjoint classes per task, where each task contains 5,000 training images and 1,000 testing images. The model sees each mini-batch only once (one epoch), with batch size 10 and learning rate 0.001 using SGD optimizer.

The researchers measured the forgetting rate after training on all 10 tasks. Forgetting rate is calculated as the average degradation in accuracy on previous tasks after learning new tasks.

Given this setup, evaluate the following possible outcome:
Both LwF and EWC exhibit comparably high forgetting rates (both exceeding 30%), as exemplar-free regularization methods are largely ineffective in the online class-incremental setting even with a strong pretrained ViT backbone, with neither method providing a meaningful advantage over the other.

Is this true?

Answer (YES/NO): NO